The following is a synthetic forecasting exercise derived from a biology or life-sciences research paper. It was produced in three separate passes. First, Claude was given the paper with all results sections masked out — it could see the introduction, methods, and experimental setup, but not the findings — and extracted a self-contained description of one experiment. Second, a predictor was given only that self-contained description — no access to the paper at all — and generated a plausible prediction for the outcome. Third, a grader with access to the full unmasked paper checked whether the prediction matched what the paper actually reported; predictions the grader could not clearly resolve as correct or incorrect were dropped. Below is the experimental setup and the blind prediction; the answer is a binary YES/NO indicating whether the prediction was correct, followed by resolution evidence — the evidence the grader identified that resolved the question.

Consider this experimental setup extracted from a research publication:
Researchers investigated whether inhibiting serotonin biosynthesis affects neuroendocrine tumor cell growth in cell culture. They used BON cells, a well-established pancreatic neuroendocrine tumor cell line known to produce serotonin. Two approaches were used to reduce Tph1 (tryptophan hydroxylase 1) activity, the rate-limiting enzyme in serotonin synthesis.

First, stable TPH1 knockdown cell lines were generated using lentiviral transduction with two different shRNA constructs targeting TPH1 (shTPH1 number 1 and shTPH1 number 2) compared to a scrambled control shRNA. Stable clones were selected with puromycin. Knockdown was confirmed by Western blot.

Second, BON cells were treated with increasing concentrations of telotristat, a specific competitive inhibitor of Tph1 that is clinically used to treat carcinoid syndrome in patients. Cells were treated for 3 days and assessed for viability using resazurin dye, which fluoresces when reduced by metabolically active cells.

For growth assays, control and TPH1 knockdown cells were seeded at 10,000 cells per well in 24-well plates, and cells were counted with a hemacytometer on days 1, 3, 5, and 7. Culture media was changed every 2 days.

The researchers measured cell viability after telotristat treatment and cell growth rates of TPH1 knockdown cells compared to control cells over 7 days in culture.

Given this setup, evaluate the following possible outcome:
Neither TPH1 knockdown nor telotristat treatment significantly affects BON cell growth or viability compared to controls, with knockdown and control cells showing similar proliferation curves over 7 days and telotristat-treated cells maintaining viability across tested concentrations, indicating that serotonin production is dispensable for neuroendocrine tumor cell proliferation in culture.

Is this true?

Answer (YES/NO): YES